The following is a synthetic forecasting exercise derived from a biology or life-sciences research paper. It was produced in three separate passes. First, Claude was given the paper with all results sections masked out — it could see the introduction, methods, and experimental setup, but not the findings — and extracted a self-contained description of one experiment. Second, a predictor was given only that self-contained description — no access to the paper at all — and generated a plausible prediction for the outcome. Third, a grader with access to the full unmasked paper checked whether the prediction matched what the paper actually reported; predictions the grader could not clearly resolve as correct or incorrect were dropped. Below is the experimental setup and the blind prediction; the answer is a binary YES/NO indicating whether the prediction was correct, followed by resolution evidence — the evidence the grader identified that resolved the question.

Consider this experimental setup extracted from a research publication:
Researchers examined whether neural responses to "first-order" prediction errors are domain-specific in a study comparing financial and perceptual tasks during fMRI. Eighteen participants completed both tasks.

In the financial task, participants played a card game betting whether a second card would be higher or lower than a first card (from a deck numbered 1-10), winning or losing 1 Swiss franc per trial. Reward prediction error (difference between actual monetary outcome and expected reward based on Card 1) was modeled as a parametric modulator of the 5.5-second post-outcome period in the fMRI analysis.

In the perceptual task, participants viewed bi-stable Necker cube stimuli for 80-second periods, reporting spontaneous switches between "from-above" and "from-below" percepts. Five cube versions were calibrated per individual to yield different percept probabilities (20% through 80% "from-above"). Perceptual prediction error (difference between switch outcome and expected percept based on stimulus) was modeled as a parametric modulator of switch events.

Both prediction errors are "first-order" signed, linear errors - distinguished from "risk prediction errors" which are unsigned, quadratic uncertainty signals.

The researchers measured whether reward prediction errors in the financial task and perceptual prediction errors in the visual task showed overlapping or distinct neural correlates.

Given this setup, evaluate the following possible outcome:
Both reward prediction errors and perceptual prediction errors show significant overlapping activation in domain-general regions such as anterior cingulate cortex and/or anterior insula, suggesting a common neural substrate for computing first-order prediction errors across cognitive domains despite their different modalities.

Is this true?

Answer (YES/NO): NO